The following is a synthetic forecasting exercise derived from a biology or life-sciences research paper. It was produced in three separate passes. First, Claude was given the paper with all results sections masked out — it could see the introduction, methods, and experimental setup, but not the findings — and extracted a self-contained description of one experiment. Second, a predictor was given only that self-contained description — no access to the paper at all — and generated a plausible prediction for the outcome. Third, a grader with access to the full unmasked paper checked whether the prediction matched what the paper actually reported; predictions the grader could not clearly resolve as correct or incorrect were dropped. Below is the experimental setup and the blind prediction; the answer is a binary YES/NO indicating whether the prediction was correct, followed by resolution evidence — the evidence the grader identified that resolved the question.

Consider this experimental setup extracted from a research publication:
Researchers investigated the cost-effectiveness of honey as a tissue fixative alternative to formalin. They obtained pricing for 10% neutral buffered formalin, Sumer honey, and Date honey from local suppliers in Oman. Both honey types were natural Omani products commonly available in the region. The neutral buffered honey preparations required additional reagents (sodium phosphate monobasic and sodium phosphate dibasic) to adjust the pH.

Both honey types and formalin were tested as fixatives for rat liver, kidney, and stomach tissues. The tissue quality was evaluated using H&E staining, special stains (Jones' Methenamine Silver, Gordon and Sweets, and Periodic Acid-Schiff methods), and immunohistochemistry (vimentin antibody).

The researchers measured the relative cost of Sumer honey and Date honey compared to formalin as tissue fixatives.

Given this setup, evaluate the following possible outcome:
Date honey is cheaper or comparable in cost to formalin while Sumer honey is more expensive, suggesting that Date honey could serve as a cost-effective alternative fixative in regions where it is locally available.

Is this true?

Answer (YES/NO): NO